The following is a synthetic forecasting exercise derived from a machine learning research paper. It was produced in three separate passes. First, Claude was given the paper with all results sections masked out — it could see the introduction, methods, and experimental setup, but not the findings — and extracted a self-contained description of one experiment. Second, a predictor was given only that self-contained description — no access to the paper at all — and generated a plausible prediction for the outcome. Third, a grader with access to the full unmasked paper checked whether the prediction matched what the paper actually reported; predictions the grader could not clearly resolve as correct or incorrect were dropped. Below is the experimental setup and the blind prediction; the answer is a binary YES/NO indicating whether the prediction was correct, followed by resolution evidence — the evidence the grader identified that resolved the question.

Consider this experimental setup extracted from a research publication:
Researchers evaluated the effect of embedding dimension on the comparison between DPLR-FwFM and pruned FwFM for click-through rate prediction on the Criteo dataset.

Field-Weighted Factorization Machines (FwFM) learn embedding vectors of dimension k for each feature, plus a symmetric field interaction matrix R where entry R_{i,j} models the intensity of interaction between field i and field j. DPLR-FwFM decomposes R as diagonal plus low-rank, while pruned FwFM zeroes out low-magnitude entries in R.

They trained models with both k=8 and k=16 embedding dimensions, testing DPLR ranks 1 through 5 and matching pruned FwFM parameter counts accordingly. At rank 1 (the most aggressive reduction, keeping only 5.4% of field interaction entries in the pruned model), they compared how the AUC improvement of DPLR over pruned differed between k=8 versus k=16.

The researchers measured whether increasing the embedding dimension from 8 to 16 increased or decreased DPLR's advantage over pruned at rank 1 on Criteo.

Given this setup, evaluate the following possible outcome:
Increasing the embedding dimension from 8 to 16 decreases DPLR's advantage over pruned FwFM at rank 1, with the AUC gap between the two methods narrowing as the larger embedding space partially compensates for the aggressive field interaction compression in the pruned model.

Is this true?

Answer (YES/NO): NO